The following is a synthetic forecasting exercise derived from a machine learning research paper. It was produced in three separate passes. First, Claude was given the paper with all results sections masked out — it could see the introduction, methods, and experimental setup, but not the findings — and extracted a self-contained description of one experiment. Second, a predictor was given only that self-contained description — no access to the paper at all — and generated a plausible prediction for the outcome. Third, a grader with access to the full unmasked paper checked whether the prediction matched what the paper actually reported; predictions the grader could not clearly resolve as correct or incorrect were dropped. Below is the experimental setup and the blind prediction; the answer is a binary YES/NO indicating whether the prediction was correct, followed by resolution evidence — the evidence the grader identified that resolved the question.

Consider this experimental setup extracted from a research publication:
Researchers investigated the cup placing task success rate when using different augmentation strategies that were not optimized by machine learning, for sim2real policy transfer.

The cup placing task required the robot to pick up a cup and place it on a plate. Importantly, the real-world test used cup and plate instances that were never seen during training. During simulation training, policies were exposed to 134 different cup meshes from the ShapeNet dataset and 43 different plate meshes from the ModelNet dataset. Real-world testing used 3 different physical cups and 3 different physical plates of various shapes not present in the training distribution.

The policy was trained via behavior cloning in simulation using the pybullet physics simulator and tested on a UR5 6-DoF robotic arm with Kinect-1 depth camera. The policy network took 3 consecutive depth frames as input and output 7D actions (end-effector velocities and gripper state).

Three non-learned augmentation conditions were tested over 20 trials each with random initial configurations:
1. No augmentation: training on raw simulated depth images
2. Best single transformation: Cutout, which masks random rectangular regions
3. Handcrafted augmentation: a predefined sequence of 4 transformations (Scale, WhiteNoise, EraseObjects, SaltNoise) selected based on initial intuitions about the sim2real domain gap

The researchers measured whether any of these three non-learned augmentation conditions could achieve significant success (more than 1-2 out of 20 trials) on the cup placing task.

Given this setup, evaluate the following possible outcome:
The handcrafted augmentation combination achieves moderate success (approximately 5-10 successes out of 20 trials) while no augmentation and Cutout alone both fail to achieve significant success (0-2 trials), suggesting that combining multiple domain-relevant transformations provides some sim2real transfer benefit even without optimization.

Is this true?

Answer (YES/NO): YES